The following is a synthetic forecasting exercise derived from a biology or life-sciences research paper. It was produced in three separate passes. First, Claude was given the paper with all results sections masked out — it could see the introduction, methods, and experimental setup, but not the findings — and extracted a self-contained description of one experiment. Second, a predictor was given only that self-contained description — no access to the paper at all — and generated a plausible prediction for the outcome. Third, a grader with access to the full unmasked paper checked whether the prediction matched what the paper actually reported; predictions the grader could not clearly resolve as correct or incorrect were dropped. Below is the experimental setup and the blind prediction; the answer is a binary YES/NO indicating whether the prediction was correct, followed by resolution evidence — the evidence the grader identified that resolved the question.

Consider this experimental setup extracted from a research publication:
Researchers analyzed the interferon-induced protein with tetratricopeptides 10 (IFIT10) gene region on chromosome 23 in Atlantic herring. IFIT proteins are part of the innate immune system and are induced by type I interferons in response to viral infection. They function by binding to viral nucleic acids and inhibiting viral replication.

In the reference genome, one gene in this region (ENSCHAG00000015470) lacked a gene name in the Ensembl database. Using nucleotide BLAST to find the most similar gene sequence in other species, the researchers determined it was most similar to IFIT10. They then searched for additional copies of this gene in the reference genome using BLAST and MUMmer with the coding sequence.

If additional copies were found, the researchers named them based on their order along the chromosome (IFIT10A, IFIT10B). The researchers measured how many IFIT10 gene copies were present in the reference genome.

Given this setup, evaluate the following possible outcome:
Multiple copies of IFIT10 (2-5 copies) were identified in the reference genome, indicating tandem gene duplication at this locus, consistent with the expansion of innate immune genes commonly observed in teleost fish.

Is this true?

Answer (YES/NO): YES